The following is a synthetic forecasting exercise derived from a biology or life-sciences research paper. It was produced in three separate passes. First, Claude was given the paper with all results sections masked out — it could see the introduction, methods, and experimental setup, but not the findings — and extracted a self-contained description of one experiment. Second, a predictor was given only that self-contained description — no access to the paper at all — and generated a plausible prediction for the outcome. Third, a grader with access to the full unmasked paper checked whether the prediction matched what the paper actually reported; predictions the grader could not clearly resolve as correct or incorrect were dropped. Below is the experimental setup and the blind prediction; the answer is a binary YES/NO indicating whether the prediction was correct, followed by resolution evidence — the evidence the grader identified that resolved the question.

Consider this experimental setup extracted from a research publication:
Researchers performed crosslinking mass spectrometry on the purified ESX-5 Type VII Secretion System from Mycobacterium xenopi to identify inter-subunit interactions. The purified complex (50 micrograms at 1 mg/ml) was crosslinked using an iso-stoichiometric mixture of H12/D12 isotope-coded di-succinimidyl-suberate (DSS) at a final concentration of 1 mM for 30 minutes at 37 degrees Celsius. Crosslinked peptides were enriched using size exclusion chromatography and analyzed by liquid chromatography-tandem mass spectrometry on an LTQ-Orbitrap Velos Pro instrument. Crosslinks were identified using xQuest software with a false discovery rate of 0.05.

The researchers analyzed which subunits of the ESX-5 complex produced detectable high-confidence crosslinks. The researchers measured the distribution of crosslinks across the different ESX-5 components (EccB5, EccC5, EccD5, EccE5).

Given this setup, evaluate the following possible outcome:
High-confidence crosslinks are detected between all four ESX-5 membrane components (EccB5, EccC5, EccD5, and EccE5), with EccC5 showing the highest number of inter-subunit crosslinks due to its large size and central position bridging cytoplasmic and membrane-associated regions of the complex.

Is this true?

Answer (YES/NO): NO